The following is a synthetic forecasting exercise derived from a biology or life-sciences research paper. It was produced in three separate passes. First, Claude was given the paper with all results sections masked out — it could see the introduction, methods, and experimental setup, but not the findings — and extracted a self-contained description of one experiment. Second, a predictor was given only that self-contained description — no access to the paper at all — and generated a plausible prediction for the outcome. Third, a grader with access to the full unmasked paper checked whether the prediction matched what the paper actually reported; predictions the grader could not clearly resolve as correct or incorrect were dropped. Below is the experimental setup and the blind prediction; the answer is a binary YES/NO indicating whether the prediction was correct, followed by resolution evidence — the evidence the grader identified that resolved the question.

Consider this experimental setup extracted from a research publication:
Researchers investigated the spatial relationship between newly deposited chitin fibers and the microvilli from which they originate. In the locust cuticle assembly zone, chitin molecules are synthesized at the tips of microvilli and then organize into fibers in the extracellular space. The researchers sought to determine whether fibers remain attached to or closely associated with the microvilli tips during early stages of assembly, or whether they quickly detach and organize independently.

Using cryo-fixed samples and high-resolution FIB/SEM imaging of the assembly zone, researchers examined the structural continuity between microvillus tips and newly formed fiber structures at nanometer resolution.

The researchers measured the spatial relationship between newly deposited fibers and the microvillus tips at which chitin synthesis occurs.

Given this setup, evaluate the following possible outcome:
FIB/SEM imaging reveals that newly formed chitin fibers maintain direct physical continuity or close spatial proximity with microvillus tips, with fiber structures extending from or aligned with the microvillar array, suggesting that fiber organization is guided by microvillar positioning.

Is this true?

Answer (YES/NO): YES